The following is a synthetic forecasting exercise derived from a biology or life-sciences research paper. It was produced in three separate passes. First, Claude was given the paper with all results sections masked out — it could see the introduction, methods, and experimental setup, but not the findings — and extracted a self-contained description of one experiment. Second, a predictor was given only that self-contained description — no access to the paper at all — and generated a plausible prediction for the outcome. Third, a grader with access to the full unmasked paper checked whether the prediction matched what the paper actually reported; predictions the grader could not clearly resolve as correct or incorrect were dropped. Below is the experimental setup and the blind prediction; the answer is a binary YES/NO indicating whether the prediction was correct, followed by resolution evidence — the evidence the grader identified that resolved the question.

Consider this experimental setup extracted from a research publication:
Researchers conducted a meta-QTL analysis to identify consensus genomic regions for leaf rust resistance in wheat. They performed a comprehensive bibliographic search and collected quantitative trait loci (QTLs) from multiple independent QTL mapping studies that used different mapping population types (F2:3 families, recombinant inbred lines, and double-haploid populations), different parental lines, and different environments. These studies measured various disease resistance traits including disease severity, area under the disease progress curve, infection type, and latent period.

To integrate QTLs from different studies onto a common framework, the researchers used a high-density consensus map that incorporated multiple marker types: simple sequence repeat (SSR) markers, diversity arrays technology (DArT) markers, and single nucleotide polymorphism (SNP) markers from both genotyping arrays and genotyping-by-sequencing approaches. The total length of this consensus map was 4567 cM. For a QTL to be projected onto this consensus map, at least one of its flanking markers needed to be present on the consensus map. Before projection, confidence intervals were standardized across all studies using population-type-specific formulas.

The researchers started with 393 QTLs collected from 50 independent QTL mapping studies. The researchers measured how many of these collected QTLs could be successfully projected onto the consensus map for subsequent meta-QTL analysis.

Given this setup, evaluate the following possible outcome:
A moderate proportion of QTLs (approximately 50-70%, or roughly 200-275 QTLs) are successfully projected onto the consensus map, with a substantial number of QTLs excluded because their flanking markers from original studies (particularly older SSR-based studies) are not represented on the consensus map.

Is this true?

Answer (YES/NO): NO